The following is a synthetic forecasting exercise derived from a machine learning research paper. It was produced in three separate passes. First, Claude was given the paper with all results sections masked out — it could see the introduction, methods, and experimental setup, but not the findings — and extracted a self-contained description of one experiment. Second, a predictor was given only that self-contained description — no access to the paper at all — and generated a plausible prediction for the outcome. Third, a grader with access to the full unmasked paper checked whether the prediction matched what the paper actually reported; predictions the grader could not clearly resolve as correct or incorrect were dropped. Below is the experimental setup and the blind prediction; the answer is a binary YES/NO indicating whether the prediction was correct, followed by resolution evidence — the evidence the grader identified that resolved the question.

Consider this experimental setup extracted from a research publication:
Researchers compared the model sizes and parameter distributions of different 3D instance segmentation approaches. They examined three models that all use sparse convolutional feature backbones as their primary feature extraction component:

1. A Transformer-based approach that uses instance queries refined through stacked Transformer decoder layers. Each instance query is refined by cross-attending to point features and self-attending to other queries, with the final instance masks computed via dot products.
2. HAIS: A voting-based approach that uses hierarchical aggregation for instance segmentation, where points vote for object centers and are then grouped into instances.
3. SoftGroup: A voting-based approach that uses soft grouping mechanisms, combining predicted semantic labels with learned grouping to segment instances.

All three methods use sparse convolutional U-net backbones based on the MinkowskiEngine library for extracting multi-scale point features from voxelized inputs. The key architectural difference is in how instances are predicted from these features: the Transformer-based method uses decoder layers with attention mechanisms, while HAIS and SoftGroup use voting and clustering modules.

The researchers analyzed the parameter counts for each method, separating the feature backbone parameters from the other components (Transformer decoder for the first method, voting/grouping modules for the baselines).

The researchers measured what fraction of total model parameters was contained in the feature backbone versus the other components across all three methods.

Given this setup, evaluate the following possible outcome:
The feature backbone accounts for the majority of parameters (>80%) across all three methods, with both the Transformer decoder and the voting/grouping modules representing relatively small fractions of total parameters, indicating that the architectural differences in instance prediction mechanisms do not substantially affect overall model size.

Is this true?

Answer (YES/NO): YES